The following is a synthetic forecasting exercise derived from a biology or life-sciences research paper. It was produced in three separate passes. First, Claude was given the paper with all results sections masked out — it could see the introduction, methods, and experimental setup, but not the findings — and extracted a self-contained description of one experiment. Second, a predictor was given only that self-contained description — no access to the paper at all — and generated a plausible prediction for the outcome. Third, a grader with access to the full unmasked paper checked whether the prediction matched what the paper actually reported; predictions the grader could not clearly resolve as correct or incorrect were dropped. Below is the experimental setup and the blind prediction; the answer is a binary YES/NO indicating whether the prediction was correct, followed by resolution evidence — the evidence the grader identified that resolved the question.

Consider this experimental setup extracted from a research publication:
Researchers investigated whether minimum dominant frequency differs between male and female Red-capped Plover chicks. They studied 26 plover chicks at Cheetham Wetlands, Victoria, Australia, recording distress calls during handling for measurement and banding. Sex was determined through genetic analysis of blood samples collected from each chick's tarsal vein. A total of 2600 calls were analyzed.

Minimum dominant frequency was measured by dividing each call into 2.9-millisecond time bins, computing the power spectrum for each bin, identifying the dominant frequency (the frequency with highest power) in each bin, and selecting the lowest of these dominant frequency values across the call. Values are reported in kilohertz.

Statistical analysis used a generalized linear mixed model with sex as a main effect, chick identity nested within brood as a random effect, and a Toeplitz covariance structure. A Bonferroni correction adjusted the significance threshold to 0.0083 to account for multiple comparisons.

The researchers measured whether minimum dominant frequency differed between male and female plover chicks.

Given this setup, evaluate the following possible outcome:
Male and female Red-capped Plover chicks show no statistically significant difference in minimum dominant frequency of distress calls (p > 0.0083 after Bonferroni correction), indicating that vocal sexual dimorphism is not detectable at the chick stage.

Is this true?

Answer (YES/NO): NO